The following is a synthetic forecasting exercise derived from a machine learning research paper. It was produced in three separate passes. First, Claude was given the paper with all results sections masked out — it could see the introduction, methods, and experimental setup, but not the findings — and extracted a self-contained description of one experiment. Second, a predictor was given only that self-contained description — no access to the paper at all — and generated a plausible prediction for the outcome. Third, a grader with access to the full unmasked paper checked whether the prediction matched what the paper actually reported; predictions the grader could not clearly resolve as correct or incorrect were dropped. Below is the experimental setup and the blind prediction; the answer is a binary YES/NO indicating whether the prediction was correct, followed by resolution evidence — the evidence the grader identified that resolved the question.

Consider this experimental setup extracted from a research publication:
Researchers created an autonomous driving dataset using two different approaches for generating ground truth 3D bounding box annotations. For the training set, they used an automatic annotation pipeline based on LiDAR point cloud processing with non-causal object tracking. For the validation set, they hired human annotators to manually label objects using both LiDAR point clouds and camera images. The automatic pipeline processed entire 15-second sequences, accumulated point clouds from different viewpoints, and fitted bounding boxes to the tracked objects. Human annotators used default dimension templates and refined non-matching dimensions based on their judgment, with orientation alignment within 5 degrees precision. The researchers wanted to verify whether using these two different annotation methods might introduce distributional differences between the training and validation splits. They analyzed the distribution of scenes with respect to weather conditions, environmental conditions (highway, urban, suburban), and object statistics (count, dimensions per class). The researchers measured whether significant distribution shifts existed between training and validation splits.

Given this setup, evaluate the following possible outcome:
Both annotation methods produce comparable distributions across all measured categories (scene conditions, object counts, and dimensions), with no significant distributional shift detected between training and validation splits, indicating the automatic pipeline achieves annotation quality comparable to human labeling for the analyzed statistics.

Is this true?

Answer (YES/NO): NO